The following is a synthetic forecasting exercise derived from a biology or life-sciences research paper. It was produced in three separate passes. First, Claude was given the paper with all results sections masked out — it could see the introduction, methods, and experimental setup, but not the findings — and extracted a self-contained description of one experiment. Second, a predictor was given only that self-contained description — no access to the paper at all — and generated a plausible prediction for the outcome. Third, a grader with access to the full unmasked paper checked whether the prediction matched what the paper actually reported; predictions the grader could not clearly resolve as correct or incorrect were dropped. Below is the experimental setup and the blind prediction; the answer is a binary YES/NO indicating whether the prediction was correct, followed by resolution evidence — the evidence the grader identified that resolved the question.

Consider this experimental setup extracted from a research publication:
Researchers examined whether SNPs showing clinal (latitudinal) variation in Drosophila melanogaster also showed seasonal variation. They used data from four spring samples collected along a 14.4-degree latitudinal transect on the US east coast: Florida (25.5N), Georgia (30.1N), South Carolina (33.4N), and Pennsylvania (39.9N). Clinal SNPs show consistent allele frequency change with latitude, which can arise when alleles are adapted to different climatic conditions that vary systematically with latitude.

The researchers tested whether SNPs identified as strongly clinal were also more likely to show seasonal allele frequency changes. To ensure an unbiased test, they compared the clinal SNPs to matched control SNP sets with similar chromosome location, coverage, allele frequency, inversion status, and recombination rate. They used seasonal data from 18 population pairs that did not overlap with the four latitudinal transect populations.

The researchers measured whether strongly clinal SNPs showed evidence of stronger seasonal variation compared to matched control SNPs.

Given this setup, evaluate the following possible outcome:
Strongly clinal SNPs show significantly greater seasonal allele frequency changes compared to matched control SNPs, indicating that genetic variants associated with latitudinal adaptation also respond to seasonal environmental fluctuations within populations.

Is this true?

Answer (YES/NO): YES